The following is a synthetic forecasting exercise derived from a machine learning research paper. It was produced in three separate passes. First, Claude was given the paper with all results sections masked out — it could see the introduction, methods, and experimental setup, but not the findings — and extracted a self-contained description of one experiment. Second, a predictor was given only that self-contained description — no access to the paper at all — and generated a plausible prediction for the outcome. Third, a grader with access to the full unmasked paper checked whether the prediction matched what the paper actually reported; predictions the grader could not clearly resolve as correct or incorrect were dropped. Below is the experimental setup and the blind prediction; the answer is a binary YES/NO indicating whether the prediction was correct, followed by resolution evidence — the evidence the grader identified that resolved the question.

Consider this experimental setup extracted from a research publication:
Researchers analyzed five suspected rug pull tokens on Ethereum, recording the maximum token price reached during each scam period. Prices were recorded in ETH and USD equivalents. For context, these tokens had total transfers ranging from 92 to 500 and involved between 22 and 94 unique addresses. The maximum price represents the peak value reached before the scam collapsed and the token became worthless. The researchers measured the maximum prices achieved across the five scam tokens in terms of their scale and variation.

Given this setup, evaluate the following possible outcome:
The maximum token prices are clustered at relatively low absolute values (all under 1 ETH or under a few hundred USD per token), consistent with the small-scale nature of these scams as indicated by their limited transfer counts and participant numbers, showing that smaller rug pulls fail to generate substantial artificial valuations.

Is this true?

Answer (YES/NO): YES